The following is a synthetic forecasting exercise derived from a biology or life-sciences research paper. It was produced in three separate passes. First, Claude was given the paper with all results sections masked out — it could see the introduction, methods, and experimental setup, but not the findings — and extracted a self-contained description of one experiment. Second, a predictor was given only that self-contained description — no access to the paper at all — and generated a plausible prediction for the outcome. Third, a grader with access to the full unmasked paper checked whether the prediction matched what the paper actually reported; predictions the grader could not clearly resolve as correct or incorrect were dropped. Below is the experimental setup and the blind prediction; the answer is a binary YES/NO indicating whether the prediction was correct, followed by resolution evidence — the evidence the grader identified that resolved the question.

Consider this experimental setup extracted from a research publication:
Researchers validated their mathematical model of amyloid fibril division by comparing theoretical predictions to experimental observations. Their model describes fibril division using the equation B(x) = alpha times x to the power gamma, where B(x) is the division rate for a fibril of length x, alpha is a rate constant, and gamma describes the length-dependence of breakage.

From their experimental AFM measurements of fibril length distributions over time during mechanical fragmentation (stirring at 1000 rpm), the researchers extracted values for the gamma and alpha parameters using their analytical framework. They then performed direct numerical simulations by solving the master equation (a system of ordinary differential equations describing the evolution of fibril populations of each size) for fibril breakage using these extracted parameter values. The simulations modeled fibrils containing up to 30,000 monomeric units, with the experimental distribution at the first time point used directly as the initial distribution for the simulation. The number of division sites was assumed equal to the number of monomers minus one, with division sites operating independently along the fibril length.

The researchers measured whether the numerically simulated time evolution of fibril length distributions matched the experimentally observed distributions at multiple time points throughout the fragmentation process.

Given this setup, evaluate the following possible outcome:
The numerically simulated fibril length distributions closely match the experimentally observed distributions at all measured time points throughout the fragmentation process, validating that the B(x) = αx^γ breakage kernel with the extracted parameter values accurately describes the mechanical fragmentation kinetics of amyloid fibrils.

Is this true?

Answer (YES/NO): YES